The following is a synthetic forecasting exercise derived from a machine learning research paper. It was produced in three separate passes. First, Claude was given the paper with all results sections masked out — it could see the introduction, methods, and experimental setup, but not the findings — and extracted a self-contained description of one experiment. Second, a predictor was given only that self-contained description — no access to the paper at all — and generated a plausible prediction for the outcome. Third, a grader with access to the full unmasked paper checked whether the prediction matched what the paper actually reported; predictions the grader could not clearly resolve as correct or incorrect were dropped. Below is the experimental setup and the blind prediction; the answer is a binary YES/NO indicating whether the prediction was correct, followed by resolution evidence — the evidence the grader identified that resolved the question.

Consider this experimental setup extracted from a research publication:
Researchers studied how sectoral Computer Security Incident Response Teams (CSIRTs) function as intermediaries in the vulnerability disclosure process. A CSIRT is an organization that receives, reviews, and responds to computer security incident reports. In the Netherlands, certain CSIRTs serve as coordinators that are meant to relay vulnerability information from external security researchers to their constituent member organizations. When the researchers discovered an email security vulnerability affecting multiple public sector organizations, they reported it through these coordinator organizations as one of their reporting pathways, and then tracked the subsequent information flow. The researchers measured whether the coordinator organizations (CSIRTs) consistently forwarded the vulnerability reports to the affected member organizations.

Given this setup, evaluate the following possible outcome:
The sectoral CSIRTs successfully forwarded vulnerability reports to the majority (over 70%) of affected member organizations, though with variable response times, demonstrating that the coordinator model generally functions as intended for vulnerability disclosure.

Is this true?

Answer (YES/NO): NO